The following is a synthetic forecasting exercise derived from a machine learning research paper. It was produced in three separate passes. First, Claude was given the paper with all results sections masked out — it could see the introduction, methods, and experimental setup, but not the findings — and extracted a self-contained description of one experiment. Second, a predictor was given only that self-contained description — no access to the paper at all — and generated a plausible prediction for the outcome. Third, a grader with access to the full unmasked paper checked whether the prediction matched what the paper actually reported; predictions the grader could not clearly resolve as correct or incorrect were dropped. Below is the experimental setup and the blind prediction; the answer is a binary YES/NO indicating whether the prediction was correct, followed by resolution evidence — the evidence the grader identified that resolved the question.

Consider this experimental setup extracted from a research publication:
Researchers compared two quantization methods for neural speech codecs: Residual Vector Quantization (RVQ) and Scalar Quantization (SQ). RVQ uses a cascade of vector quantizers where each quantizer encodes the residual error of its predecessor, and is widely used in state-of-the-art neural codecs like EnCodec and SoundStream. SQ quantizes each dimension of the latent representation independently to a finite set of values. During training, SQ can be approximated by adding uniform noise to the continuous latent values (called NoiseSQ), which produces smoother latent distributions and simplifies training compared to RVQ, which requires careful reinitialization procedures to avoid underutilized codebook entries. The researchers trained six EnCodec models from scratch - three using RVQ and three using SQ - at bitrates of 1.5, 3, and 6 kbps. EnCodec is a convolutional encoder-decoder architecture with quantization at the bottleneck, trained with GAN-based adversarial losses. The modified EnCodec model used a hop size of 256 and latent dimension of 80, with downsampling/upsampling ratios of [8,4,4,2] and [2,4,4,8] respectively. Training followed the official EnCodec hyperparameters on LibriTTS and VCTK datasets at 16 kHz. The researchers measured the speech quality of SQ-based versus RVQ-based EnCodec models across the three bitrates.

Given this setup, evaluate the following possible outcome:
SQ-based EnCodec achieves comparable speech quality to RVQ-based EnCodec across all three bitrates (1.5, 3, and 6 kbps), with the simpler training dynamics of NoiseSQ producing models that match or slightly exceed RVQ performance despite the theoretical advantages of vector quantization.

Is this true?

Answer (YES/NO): YES